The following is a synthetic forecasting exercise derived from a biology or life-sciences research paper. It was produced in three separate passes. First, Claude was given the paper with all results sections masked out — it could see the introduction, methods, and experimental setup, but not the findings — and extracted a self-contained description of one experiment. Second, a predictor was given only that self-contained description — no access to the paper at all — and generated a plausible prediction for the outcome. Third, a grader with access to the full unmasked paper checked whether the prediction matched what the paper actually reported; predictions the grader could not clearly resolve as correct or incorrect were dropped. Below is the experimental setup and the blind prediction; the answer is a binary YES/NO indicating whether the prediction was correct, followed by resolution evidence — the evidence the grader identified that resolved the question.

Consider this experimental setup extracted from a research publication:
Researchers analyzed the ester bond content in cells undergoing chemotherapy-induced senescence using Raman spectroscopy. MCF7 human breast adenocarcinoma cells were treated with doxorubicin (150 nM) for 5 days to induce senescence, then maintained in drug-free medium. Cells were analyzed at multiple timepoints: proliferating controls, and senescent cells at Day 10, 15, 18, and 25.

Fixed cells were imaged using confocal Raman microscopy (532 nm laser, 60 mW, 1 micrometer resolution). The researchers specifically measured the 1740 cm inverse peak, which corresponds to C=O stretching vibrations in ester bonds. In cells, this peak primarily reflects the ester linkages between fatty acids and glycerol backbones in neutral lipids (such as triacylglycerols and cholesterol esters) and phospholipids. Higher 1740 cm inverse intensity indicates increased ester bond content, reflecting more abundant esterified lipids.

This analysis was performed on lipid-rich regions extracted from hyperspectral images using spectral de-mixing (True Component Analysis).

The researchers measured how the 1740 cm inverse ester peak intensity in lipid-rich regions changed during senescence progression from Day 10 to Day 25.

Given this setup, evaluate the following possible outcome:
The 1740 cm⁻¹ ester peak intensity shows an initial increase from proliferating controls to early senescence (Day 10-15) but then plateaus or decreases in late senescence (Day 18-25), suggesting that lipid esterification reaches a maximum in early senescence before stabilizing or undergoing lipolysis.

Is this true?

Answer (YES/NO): NO